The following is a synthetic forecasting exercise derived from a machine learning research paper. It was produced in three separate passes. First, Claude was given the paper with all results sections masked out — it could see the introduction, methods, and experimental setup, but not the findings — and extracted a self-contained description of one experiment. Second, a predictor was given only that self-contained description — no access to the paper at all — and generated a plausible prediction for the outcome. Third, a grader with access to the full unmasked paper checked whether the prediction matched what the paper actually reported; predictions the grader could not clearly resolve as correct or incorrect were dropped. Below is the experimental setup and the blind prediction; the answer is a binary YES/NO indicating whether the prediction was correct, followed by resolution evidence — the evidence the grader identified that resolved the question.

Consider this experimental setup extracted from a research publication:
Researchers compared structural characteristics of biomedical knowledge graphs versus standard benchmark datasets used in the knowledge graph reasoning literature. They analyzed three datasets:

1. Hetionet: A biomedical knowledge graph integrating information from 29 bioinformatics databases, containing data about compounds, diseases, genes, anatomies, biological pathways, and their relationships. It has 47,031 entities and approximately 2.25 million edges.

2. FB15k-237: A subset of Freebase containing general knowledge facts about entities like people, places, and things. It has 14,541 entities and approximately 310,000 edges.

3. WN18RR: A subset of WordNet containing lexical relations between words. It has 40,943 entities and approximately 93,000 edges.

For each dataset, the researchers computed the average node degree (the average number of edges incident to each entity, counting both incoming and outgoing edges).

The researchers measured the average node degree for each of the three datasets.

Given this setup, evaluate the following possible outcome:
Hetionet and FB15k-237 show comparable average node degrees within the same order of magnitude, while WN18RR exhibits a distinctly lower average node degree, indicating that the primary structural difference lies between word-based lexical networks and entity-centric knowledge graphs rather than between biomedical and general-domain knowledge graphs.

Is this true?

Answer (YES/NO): NO